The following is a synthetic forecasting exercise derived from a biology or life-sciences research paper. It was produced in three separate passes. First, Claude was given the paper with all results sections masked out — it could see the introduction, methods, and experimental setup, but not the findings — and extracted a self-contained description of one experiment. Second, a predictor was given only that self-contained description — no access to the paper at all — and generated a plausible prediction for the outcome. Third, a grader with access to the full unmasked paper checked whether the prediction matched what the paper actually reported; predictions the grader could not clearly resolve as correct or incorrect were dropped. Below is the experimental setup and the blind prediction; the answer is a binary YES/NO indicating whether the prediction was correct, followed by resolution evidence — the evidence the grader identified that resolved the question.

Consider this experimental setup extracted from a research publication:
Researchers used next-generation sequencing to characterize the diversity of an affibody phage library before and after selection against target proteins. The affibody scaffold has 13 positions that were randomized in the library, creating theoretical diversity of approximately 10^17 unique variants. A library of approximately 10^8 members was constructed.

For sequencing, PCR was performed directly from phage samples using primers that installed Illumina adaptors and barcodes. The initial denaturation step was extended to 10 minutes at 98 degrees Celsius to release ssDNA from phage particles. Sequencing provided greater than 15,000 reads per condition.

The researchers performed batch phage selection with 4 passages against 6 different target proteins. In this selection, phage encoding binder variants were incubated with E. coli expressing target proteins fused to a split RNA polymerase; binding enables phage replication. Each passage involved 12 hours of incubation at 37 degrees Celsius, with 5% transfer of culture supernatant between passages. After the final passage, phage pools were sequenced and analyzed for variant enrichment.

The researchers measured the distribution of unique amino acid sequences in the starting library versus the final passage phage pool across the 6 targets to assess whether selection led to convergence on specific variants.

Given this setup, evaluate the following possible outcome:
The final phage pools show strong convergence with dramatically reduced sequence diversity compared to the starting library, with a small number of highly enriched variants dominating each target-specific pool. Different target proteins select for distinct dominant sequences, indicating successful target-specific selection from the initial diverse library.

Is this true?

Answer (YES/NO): NO